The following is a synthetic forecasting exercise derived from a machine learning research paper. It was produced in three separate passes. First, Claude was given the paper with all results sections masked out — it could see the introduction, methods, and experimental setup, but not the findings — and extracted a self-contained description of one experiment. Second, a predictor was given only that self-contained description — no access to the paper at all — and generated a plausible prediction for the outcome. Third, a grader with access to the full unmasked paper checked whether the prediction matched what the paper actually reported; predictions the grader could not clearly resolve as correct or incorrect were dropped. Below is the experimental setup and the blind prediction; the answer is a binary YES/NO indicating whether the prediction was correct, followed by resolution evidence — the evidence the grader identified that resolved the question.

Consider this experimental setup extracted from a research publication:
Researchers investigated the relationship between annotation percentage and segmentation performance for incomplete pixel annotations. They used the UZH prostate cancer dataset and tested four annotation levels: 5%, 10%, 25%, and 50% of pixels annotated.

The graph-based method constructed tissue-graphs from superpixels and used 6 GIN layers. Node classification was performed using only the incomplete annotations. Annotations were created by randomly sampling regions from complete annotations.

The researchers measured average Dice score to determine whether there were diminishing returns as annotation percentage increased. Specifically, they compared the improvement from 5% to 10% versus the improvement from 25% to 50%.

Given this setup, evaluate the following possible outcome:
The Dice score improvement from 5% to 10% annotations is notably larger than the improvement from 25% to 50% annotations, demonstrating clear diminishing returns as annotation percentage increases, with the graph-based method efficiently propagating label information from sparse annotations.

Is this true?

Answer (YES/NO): YES